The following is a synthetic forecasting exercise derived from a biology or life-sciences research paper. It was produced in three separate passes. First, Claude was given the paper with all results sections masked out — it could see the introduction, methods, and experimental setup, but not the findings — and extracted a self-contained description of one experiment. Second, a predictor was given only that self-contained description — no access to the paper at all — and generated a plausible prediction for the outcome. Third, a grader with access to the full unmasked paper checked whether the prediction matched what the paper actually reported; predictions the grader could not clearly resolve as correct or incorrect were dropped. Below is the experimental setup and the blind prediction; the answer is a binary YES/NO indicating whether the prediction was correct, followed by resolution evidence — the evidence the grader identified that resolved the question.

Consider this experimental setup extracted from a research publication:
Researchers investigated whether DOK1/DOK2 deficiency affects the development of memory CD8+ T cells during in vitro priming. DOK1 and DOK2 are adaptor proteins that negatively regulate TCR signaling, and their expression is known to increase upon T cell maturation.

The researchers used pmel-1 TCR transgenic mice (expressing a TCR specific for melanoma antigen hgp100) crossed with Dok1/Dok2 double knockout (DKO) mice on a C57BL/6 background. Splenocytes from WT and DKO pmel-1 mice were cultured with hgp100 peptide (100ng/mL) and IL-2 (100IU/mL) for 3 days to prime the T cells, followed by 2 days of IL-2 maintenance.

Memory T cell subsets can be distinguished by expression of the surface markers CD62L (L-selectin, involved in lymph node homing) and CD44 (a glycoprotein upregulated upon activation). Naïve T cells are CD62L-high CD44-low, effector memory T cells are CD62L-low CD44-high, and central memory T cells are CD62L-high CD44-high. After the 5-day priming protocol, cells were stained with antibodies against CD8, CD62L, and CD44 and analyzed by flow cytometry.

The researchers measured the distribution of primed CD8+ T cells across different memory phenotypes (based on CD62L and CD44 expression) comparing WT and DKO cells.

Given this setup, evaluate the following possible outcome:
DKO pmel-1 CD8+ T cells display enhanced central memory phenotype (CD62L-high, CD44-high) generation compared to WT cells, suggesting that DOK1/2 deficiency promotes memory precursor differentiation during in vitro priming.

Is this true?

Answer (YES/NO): NO